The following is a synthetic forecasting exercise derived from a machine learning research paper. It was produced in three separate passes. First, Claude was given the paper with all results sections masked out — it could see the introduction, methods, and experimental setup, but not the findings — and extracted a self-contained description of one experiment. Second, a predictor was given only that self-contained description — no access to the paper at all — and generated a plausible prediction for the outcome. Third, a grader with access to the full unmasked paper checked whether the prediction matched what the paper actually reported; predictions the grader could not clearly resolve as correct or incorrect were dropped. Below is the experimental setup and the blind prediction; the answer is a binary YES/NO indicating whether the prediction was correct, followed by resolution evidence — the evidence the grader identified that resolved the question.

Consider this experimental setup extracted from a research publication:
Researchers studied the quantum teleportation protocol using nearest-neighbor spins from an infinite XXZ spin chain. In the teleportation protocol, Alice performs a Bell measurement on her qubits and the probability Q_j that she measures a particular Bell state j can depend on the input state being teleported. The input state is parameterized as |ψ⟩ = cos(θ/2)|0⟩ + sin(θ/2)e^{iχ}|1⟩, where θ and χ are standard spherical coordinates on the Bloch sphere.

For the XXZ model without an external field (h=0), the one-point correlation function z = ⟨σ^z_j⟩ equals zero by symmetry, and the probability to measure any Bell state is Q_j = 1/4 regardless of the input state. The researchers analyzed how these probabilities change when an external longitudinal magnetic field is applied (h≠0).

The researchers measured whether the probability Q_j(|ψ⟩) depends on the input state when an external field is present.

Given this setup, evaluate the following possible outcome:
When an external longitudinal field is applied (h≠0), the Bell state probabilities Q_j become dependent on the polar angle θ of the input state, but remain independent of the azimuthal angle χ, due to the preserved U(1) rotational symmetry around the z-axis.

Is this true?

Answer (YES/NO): YES